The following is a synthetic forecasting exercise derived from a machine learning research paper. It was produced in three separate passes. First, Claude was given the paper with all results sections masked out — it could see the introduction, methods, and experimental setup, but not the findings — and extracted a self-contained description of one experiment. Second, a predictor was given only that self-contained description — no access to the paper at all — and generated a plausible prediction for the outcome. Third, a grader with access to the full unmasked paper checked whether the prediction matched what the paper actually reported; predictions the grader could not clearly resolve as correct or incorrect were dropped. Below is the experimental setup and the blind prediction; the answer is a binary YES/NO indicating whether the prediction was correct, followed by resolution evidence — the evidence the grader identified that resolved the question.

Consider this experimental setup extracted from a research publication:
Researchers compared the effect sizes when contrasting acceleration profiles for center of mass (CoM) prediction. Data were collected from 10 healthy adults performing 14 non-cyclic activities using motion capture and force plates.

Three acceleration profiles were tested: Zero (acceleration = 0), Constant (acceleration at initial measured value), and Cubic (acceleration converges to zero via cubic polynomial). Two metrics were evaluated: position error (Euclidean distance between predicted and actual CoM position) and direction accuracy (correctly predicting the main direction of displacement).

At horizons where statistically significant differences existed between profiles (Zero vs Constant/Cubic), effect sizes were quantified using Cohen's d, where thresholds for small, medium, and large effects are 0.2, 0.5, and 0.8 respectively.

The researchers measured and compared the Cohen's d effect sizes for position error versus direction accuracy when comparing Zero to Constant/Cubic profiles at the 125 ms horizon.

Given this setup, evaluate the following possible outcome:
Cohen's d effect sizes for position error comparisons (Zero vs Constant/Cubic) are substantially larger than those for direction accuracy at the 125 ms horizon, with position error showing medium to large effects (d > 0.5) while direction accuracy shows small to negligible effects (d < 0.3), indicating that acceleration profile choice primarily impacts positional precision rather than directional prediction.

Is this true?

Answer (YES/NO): NO